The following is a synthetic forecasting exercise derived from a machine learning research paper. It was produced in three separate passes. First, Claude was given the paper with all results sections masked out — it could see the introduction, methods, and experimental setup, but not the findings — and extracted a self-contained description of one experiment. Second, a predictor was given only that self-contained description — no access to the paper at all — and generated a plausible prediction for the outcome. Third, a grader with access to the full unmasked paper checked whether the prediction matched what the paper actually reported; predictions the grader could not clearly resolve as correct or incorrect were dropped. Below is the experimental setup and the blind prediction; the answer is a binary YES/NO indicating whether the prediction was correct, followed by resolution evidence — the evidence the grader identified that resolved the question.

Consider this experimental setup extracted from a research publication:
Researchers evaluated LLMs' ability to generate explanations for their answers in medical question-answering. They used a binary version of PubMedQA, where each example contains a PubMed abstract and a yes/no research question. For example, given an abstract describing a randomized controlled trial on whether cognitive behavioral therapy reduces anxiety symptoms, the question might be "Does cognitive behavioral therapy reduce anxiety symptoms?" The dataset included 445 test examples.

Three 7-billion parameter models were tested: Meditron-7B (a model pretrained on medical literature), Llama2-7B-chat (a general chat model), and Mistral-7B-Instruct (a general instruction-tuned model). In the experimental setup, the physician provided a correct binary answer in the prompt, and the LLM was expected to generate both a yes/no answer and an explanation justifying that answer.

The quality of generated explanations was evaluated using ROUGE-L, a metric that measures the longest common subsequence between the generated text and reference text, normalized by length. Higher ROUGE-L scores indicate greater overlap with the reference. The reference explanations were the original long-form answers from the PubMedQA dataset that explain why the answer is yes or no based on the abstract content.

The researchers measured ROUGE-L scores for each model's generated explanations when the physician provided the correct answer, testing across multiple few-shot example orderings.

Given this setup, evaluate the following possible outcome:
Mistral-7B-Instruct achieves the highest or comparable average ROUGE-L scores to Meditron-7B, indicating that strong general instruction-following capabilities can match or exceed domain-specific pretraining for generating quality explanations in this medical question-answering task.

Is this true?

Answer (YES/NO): NO